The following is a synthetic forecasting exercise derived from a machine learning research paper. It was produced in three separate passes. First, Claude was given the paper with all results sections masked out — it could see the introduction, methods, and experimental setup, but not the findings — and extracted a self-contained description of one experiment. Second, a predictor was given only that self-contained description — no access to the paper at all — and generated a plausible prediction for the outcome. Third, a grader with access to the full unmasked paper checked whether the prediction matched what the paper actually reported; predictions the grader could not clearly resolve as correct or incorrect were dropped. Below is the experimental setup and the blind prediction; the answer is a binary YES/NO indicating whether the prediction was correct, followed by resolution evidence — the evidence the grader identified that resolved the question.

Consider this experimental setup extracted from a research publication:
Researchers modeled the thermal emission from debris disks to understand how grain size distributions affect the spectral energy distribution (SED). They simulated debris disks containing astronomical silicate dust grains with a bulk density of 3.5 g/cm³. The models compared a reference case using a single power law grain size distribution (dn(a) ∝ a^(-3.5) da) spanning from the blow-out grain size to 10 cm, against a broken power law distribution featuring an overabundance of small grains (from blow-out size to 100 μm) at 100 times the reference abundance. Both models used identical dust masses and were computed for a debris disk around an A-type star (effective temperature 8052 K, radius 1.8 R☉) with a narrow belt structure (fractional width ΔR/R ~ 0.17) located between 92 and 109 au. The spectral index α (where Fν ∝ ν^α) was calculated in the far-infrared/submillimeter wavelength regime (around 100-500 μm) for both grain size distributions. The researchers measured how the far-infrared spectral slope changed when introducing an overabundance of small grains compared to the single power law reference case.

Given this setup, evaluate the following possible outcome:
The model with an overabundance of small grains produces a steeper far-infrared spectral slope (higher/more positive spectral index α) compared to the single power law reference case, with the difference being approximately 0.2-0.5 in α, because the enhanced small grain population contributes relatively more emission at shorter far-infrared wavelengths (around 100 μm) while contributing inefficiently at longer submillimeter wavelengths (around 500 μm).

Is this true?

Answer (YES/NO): NO